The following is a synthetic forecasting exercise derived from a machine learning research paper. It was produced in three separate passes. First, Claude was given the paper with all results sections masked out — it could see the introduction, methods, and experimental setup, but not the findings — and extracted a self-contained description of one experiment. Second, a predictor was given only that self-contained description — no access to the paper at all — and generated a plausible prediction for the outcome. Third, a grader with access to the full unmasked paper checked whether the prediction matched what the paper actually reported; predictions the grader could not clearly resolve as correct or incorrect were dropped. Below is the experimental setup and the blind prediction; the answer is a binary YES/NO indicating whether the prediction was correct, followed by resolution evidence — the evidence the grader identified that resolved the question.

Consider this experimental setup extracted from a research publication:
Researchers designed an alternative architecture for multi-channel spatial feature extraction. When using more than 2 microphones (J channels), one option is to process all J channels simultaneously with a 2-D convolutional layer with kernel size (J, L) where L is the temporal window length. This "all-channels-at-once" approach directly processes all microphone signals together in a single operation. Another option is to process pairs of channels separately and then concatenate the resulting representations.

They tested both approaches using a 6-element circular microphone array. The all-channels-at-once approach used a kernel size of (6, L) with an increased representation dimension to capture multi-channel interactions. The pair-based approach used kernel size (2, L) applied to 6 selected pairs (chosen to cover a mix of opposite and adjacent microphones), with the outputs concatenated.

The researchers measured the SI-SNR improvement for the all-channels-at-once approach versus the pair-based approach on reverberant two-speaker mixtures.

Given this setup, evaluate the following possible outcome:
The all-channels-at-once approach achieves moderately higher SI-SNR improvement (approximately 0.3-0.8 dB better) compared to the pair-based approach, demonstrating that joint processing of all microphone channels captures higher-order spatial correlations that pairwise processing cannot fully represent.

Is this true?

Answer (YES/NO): NO